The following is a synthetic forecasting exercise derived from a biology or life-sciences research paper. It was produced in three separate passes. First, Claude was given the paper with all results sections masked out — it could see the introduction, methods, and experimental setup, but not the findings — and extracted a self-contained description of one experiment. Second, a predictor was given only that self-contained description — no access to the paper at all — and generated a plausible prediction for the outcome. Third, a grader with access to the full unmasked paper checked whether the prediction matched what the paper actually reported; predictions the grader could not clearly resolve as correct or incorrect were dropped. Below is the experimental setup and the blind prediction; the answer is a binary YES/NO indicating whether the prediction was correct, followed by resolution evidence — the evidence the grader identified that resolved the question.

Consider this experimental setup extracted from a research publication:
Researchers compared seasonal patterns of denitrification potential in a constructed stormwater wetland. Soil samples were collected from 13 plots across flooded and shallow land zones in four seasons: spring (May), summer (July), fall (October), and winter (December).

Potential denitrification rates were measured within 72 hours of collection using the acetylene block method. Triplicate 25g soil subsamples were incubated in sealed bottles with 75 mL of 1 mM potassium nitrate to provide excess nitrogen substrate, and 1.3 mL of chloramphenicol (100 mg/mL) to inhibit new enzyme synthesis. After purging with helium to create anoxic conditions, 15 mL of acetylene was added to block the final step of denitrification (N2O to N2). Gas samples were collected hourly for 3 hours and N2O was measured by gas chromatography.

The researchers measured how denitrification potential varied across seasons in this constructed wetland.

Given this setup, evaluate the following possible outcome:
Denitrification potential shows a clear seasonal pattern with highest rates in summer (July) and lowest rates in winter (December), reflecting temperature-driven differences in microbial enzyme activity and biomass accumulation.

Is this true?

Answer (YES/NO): NO